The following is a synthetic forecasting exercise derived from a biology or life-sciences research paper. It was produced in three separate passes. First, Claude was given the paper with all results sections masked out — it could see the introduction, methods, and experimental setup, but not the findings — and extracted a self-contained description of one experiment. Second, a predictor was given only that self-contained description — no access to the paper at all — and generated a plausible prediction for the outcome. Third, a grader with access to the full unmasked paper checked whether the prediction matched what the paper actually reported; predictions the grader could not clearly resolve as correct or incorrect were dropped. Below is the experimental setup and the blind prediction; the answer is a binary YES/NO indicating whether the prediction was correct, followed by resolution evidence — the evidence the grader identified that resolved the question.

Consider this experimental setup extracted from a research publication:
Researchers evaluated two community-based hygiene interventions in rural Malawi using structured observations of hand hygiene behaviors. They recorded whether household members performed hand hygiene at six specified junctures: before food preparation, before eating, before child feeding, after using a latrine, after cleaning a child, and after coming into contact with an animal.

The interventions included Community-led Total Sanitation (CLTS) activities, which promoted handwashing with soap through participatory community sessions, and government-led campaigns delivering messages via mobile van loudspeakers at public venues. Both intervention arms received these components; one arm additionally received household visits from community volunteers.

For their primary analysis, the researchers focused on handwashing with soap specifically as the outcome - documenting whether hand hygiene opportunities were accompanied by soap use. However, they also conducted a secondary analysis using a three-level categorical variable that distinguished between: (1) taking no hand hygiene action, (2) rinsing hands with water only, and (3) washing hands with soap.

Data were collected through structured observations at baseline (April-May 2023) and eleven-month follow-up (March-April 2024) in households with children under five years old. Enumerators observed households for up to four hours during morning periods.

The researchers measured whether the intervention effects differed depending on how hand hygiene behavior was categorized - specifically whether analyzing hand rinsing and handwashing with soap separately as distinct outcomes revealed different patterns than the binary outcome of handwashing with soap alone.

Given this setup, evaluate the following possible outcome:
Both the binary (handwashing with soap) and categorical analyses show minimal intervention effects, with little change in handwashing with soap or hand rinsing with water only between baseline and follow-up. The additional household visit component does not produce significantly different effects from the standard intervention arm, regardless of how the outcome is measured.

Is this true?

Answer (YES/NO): NO